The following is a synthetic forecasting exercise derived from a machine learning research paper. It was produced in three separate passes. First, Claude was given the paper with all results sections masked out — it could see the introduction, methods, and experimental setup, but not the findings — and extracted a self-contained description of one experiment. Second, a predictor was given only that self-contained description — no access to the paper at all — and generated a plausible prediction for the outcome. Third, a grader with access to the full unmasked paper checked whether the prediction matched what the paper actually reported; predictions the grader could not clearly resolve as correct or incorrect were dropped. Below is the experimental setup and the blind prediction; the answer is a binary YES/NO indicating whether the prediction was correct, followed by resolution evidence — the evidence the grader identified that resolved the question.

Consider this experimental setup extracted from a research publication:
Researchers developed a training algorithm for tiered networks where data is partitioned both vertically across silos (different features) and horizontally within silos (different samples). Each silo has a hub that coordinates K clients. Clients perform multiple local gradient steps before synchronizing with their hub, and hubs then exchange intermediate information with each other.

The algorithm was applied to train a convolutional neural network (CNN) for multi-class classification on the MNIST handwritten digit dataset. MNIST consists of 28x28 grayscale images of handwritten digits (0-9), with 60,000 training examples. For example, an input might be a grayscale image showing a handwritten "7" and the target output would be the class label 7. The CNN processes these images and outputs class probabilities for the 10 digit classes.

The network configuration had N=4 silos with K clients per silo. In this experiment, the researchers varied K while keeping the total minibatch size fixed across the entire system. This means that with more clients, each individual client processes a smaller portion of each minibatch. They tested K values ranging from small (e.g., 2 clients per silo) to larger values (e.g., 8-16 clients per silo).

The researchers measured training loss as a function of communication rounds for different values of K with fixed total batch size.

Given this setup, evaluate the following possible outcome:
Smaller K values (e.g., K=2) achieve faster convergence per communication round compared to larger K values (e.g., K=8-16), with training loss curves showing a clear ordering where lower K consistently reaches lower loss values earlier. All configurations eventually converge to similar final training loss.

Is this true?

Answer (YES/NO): NO